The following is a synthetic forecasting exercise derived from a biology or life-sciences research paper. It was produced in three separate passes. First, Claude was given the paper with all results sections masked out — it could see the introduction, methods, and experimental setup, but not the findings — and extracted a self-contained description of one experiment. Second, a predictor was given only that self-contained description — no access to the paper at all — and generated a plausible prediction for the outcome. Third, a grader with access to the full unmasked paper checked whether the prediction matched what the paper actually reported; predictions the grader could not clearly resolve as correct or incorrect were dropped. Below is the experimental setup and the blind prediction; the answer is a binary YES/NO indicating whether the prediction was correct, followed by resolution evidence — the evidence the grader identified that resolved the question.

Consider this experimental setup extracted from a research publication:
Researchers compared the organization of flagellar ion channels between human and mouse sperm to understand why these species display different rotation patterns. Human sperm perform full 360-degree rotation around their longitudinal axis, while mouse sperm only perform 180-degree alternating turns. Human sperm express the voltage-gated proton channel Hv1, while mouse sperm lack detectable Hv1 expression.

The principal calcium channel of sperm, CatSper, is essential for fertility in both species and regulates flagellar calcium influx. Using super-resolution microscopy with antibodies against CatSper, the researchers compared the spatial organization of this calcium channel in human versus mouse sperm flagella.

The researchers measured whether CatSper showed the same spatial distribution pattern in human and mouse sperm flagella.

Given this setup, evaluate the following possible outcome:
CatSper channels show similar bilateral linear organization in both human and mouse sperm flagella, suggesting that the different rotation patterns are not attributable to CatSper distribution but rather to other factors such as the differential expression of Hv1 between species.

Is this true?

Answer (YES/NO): NO